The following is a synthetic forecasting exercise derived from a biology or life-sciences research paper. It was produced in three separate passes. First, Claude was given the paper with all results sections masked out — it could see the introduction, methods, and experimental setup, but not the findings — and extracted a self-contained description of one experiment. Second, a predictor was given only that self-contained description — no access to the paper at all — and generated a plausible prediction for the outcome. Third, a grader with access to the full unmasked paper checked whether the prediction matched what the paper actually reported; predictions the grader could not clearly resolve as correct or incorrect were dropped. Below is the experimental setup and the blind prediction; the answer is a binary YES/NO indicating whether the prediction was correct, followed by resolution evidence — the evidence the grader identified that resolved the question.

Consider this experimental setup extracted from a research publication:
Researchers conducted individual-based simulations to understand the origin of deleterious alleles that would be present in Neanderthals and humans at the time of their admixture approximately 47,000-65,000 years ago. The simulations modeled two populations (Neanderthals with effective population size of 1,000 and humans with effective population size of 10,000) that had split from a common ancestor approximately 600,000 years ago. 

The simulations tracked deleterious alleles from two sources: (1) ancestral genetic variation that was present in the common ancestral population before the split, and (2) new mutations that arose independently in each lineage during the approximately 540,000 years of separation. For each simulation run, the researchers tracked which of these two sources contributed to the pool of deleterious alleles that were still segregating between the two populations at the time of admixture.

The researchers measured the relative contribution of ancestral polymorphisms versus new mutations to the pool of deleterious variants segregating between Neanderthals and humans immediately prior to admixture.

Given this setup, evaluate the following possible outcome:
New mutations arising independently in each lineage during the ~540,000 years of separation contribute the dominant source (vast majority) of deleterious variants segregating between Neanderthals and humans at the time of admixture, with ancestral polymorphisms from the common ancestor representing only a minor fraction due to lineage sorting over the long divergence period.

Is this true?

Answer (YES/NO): NO